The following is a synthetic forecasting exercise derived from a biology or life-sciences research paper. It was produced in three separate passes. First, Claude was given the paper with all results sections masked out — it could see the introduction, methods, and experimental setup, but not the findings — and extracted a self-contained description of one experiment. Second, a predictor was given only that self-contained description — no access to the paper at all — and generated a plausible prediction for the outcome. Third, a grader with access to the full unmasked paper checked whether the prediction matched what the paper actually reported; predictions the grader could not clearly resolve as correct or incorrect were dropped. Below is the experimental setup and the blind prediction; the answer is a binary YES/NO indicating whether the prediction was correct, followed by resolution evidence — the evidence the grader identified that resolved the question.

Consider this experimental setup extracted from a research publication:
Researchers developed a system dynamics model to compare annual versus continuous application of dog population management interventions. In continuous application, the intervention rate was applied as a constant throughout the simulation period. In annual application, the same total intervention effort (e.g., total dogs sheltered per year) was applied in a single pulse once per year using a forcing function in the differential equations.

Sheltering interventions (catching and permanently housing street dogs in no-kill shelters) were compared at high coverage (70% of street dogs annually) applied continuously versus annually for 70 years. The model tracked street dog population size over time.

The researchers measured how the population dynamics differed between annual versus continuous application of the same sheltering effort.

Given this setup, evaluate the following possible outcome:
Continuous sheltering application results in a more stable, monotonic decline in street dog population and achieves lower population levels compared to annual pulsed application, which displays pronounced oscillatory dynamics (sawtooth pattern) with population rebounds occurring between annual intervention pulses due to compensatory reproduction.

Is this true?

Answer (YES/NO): NO